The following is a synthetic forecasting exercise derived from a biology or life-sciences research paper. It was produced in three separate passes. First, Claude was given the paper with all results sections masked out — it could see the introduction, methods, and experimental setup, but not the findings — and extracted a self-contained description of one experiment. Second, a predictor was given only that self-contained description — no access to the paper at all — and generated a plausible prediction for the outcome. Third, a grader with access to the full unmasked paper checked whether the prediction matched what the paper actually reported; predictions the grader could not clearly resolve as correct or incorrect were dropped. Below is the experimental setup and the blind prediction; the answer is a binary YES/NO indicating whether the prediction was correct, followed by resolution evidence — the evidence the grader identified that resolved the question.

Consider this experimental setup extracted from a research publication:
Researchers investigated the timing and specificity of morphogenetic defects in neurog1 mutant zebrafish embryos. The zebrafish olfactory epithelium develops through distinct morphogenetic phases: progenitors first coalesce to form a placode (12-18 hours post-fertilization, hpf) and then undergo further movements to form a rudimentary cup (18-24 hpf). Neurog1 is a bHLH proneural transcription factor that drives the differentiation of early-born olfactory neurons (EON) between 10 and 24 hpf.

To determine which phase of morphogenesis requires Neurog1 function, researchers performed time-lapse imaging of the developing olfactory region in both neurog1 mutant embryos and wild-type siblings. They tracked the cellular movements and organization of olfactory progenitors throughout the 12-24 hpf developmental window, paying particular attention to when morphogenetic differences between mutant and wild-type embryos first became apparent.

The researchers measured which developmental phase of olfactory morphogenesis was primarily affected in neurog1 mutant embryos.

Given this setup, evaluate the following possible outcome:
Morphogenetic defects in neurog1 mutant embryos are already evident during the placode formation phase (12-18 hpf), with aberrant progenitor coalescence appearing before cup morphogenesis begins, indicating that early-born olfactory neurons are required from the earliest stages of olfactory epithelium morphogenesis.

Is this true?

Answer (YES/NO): YES